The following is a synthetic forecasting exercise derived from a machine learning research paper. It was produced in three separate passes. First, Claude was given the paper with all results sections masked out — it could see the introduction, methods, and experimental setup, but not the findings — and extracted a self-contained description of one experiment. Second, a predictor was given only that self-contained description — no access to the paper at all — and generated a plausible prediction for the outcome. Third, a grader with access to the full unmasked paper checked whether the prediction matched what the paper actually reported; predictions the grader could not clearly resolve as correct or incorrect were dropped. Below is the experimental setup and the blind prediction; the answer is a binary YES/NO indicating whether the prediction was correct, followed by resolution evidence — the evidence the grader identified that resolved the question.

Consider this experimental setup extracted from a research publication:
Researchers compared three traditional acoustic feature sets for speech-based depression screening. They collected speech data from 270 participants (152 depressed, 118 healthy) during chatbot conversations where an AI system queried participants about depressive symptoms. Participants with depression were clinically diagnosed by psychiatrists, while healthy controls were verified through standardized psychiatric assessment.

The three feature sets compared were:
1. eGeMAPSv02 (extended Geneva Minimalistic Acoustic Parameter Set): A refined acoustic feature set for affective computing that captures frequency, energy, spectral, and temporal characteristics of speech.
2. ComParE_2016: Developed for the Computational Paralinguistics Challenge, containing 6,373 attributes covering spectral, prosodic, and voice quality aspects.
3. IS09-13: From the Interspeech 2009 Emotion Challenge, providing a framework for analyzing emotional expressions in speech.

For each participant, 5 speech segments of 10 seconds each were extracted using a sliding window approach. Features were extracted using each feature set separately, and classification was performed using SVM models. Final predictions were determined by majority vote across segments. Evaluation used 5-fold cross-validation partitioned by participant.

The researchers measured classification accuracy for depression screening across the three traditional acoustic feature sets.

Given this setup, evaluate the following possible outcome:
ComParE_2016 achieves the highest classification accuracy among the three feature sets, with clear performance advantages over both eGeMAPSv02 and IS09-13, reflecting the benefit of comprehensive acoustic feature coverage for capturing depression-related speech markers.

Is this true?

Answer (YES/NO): NO